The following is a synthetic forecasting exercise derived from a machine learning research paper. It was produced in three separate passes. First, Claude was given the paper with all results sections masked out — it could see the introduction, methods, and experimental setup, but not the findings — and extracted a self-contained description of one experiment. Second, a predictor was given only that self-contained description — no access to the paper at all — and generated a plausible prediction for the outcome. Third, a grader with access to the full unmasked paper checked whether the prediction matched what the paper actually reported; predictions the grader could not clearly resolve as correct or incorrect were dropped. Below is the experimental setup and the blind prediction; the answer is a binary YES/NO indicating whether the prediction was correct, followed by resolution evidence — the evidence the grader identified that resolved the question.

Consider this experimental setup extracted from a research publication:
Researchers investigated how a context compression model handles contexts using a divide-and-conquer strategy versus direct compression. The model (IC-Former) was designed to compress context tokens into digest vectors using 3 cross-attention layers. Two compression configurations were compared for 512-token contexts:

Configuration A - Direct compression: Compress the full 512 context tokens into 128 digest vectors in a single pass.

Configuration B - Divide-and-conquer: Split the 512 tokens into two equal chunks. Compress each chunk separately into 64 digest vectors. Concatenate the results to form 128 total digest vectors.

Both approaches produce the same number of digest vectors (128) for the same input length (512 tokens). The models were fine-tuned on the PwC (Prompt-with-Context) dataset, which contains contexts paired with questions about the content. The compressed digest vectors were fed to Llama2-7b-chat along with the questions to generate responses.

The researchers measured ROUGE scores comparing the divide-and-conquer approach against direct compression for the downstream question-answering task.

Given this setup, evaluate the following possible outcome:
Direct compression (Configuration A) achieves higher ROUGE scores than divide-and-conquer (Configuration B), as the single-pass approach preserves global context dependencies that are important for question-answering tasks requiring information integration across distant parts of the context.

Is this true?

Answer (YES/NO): YES